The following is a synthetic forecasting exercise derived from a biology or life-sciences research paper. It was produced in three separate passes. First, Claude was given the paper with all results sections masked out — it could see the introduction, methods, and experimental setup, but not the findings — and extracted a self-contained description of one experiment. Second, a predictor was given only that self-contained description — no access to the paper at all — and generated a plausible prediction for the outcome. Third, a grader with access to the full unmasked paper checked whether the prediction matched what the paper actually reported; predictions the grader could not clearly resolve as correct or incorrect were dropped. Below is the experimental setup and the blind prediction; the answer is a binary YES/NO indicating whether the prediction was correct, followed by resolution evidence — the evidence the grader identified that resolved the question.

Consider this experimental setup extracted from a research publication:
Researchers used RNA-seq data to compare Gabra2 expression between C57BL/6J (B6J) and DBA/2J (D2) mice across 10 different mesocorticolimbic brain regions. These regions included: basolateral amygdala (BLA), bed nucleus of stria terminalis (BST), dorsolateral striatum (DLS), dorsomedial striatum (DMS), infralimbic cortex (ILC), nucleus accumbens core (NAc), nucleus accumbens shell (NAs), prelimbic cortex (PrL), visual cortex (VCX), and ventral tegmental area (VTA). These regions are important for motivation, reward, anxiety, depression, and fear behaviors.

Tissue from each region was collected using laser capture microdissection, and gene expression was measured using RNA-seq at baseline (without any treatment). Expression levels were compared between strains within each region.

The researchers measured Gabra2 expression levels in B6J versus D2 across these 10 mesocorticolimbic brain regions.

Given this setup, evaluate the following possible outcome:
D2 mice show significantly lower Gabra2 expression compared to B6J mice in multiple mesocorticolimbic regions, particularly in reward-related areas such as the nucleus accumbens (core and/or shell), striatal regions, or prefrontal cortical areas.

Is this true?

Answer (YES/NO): NO